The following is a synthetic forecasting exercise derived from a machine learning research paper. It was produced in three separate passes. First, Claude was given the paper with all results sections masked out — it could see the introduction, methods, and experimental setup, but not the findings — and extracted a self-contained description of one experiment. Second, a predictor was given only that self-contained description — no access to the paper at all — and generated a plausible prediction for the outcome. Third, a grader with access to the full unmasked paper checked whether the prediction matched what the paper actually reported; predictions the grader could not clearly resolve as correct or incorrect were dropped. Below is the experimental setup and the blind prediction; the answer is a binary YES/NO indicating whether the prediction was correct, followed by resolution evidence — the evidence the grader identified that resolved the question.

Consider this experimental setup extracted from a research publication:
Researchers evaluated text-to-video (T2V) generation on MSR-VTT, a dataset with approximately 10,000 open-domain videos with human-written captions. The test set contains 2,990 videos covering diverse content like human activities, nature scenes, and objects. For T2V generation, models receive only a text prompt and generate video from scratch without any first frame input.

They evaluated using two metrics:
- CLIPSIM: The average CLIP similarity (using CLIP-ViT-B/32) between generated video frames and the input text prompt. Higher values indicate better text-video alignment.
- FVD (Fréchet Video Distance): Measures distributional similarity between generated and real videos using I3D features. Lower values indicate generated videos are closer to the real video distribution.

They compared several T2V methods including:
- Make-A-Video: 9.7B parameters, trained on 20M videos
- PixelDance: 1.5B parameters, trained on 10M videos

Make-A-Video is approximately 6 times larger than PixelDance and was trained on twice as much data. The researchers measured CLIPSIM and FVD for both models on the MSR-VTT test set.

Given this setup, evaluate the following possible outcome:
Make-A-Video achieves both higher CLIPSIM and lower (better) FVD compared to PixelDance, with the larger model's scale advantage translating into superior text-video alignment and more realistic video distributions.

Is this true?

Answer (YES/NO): NO